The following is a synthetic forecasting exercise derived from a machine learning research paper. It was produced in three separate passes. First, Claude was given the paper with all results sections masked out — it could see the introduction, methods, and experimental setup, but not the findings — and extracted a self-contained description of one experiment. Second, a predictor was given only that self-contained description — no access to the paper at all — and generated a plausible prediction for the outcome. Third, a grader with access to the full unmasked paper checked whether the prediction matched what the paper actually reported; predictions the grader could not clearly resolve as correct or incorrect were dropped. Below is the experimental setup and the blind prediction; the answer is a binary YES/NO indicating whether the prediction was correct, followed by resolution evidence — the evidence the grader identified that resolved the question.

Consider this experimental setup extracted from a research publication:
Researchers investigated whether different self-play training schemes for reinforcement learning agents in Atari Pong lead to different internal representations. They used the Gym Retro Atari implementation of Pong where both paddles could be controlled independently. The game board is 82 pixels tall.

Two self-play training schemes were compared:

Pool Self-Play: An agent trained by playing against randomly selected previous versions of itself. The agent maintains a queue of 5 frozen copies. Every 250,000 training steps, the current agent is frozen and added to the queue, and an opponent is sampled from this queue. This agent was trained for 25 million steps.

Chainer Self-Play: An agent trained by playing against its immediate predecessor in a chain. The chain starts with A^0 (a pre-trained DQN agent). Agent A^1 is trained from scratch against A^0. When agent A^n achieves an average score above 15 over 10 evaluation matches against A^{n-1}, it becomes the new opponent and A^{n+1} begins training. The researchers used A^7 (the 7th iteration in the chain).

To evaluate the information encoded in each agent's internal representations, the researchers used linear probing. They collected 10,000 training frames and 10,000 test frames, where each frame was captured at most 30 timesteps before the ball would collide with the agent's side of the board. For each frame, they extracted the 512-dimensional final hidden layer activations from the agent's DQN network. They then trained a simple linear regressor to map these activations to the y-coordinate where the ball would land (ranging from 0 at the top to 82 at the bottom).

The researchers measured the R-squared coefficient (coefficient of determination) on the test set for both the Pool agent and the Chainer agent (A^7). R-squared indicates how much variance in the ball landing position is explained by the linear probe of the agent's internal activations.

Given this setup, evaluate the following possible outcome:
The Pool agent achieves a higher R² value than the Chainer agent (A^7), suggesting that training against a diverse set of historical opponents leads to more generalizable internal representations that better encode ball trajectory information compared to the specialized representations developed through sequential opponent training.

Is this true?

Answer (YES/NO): NO